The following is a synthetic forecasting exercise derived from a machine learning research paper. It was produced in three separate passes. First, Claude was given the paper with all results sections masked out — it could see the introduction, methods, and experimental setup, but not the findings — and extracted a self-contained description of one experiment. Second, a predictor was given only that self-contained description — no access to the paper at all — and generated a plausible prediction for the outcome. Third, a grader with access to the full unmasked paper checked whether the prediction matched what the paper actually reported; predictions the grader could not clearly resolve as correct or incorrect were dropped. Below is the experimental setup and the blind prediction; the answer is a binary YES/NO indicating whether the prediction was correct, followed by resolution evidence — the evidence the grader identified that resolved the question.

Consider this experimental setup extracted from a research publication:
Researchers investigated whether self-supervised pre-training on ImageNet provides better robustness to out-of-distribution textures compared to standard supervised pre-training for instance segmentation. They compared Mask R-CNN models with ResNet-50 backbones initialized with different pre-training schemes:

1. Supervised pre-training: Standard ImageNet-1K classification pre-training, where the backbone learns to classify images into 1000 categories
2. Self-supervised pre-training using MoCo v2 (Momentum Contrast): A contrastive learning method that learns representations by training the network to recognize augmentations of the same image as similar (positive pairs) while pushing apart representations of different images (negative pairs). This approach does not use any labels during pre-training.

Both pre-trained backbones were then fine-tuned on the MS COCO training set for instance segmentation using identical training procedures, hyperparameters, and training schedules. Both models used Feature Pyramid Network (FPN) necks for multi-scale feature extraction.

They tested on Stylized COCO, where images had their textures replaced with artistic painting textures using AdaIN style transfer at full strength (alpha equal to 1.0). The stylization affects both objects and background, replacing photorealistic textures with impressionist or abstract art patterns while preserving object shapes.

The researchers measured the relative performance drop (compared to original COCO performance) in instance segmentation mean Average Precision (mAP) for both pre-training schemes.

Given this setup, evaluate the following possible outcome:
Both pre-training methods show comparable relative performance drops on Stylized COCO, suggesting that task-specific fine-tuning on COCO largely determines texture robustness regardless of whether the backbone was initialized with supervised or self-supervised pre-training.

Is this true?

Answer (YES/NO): YES